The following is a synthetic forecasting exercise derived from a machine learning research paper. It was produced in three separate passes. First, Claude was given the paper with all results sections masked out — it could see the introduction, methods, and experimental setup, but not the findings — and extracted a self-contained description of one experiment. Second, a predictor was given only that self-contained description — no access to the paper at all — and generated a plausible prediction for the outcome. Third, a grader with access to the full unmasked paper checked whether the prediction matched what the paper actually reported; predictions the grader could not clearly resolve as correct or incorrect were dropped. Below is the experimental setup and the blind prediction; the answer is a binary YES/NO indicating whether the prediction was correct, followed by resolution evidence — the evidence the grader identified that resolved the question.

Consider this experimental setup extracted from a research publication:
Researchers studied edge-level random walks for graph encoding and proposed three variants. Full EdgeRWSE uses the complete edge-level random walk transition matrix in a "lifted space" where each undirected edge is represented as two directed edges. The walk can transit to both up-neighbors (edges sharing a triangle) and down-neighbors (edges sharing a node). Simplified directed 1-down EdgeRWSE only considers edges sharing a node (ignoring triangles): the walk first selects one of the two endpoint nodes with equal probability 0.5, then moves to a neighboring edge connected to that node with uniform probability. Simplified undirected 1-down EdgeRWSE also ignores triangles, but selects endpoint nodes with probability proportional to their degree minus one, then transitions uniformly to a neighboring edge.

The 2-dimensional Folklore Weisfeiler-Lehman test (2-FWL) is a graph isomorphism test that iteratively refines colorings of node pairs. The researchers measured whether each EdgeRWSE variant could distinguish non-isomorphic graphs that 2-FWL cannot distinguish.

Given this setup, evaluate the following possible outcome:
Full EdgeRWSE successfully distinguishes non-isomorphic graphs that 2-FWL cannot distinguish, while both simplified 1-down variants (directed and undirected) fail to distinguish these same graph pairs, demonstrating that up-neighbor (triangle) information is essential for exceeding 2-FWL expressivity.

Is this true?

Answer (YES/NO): YES